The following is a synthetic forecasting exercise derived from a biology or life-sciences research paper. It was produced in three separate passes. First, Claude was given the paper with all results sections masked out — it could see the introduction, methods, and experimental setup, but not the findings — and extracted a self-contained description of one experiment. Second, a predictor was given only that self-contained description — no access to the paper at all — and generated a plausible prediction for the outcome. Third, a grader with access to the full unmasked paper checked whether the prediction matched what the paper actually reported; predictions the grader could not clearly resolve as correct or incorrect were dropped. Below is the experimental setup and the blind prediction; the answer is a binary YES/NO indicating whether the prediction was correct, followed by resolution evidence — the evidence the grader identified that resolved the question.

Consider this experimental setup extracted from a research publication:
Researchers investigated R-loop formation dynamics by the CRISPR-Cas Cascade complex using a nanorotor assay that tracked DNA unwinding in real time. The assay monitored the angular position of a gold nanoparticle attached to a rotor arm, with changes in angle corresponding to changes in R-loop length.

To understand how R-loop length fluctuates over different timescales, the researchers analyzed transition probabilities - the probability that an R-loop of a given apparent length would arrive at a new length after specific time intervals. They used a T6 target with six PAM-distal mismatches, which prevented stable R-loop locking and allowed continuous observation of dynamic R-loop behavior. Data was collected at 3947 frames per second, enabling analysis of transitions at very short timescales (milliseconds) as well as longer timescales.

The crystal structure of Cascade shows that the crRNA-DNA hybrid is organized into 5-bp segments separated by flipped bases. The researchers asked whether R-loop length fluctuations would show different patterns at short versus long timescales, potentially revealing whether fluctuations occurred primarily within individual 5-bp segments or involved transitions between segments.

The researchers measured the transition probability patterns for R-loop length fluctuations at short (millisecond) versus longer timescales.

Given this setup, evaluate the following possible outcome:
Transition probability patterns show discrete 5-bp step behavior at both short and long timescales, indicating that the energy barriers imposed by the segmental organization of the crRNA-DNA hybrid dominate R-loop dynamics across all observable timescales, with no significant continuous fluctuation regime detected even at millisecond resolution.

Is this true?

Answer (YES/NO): NO